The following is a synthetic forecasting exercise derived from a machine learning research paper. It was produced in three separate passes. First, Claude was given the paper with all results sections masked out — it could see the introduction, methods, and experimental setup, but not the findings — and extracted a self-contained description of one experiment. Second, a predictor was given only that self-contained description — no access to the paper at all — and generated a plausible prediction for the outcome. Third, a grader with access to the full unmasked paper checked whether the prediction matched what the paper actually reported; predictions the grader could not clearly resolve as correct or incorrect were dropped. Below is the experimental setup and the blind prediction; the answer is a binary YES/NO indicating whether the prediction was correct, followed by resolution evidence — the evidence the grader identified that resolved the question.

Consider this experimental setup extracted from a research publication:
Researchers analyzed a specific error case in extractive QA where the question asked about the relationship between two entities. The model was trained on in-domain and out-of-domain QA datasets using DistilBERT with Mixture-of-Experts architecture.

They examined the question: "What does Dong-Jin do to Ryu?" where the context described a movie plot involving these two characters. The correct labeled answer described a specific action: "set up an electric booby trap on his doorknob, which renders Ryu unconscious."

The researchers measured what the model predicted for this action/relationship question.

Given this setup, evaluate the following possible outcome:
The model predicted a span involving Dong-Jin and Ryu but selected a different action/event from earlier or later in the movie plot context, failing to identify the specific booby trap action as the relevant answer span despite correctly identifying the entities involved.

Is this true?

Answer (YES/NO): NO